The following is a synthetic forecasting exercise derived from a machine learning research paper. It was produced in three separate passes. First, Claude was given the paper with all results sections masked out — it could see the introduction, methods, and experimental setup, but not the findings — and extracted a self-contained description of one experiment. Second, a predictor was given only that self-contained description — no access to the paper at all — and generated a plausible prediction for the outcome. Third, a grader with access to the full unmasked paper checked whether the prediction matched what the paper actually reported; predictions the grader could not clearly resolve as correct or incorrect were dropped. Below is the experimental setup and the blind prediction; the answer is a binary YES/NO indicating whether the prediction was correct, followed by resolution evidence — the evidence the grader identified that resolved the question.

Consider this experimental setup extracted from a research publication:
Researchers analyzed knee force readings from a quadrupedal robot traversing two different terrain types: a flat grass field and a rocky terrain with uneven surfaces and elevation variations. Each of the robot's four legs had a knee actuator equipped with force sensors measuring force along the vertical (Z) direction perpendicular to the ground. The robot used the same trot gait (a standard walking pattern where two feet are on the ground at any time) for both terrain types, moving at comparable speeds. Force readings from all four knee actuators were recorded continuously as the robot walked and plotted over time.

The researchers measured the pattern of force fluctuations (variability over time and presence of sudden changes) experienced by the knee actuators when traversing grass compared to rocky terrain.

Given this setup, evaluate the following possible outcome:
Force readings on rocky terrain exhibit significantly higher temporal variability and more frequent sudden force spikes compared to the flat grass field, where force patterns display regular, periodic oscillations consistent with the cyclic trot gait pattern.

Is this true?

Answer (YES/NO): YES